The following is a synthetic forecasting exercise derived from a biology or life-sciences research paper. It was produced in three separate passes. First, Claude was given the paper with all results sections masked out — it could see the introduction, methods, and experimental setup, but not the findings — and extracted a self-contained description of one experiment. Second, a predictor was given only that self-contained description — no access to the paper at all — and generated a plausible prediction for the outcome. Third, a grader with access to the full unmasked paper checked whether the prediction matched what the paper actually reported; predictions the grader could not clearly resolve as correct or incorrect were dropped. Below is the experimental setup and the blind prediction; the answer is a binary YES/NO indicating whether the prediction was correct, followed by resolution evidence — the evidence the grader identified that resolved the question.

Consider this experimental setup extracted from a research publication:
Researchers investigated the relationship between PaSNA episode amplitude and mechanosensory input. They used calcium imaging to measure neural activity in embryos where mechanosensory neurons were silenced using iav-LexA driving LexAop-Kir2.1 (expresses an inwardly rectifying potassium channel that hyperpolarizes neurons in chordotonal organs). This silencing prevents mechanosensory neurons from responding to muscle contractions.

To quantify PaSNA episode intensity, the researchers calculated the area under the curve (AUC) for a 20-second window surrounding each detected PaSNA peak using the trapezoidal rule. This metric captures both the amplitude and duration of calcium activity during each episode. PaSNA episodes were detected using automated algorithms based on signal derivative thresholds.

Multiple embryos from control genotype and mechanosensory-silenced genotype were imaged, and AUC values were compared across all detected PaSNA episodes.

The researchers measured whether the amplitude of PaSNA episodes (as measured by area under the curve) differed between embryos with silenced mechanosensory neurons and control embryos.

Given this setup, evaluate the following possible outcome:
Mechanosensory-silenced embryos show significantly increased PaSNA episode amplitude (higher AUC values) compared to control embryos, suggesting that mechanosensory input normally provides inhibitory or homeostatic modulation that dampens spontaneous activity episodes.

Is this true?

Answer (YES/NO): YES